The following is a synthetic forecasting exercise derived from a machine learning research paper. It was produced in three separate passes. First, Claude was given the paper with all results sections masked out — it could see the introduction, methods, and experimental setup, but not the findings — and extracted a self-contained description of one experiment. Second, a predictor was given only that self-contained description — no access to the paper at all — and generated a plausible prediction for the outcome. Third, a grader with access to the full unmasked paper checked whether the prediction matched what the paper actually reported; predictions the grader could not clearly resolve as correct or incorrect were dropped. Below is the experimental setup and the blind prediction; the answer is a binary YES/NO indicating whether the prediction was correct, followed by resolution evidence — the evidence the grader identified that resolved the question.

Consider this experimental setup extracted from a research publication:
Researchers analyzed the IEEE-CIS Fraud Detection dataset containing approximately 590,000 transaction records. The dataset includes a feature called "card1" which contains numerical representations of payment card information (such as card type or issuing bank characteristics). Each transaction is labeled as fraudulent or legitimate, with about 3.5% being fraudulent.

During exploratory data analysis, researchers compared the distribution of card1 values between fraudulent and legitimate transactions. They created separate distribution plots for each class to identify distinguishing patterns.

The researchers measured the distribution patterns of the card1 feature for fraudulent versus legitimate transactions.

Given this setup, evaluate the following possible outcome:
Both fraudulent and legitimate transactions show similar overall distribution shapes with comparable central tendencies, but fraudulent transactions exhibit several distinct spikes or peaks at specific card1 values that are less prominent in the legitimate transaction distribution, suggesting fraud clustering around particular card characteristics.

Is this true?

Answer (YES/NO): NO